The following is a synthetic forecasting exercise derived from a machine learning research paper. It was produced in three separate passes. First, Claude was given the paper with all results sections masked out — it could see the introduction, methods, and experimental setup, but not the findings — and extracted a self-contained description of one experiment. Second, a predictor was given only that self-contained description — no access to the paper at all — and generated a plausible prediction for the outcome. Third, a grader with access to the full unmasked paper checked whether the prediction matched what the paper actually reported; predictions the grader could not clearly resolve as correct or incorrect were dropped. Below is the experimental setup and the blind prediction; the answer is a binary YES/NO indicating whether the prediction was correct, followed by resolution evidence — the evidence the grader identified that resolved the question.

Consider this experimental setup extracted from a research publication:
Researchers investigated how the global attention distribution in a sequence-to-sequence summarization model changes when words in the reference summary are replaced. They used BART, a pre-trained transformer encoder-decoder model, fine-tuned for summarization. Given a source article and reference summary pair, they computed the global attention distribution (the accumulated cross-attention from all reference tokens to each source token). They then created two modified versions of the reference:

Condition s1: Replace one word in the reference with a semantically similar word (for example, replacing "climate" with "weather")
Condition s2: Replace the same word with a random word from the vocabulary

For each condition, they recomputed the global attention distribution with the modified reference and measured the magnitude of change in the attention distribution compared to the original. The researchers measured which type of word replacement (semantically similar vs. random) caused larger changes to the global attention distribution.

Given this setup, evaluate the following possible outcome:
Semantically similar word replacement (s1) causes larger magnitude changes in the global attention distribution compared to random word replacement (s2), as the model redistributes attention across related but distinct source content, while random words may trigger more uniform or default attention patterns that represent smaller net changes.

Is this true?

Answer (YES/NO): NO